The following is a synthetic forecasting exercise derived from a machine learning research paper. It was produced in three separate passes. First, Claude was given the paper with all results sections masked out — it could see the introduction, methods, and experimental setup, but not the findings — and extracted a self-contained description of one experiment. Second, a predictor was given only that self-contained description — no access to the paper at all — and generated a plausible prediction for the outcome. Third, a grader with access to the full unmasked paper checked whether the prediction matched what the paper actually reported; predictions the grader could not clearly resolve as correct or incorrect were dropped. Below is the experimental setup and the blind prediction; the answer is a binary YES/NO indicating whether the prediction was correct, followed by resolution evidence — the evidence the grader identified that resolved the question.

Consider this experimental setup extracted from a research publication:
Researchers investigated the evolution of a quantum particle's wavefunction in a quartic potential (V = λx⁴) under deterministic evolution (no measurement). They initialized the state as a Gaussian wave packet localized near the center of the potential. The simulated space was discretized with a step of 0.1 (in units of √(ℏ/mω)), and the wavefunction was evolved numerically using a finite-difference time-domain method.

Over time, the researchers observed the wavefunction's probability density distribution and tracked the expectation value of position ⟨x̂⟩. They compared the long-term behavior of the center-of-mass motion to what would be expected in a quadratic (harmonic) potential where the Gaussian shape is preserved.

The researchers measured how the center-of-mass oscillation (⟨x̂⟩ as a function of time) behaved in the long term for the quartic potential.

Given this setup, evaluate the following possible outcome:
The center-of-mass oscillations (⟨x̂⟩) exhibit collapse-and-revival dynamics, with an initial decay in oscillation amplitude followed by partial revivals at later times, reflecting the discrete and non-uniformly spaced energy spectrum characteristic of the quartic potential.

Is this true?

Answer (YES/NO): NO